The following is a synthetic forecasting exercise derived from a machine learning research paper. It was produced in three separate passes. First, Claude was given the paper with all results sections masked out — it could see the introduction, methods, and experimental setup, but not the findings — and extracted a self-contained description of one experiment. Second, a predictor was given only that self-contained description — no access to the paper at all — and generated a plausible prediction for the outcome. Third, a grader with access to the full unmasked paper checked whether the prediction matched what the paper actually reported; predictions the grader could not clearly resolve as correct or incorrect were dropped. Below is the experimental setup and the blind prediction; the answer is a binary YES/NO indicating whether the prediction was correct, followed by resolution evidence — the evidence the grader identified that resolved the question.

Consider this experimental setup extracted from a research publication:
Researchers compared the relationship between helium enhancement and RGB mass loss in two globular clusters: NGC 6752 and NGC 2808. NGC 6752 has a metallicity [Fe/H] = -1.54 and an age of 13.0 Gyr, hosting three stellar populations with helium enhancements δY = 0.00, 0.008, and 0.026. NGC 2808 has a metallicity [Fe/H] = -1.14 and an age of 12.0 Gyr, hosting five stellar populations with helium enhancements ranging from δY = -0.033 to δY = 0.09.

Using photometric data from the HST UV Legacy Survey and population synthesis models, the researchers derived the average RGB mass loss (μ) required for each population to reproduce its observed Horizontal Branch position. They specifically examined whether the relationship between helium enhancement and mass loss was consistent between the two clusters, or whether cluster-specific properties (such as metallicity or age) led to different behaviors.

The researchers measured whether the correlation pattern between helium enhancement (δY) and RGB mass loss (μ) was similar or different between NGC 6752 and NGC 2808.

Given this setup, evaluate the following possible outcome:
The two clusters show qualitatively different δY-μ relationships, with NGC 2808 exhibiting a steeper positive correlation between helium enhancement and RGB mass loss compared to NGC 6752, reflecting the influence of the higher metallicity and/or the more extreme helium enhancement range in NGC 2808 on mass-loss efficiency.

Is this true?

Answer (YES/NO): NO